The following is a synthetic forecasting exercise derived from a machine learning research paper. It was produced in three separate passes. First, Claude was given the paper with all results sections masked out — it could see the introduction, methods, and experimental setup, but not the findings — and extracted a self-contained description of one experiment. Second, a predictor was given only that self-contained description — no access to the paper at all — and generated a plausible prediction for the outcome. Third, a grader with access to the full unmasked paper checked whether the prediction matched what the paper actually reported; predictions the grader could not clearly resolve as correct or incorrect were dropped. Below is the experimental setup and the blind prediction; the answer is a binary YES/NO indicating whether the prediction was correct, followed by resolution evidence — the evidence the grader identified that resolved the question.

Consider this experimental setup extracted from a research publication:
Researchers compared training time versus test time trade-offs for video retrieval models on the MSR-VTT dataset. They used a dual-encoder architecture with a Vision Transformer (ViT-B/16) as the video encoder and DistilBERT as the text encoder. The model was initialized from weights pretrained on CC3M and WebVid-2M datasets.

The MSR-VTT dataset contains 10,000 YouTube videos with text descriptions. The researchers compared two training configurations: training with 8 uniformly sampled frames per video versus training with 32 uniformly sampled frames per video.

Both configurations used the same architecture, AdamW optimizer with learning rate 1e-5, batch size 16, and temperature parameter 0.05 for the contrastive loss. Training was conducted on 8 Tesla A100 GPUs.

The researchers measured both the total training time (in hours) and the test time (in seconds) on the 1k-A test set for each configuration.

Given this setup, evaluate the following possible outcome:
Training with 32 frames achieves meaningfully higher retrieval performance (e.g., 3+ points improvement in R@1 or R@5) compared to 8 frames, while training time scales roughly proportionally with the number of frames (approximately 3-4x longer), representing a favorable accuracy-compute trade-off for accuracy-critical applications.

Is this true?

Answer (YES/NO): NO